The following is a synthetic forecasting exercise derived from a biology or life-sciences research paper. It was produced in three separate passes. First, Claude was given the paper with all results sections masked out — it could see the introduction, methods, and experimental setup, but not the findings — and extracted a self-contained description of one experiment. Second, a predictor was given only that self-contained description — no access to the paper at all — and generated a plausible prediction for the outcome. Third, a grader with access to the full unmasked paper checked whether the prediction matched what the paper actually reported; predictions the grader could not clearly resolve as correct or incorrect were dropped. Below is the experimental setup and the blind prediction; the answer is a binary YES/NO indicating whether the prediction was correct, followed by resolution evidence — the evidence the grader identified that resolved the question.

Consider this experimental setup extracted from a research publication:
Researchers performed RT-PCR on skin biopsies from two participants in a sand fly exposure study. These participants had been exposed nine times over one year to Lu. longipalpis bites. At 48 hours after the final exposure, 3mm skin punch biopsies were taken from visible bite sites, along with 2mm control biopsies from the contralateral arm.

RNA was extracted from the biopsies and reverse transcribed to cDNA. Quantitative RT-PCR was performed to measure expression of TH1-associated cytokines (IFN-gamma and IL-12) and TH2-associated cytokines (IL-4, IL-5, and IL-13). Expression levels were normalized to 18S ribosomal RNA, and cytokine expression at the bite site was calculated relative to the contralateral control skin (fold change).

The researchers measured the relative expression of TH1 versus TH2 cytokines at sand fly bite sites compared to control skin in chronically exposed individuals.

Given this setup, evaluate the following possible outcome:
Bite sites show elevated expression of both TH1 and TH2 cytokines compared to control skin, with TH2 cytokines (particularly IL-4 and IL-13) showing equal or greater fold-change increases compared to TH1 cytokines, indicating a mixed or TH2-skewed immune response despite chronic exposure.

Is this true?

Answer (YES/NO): NO